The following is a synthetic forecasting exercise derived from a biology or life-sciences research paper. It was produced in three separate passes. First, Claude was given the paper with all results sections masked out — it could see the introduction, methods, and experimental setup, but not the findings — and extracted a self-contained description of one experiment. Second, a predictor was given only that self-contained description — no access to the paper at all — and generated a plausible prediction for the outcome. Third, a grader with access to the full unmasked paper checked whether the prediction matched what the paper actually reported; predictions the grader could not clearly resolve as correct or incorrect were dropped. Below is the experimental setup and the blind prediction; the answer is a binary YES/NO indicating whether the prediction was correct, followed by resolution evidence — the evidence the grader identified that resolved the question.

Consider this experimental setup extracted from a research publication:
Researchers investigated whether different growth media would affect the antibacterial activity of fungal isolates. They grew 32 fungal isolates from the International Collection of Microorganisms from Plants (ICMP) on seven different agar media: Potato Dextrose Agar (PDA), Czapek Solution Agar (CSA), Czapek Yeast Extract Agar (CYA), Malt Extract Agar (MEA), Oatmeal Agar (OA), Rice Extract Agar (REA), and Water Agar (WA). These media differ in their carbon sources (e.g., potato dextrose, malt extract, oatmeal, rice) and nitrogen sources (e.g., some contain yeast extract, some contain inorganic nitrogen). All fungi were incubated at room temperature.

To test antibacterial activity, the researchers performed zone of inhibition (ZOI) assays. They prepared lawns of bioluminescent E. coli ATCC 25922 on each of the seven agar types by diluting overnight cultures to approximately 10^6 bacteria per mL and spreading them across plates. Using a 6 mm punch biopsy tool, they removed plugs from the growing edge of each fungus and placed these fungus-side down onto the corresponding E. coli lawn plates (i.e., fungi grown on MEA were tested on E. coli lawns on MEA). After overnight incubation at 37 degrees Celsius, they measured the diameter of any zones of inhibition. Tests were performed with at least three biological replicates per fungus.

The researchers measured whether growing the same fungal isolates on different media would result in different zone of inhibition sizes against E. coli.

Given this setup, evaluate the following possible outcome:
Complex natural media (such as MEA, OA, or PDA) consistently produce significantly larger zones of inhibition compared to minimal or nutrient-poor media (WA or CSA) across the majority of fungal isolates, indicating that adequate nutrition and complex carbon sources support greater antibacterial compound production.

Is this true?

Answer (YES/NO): NO